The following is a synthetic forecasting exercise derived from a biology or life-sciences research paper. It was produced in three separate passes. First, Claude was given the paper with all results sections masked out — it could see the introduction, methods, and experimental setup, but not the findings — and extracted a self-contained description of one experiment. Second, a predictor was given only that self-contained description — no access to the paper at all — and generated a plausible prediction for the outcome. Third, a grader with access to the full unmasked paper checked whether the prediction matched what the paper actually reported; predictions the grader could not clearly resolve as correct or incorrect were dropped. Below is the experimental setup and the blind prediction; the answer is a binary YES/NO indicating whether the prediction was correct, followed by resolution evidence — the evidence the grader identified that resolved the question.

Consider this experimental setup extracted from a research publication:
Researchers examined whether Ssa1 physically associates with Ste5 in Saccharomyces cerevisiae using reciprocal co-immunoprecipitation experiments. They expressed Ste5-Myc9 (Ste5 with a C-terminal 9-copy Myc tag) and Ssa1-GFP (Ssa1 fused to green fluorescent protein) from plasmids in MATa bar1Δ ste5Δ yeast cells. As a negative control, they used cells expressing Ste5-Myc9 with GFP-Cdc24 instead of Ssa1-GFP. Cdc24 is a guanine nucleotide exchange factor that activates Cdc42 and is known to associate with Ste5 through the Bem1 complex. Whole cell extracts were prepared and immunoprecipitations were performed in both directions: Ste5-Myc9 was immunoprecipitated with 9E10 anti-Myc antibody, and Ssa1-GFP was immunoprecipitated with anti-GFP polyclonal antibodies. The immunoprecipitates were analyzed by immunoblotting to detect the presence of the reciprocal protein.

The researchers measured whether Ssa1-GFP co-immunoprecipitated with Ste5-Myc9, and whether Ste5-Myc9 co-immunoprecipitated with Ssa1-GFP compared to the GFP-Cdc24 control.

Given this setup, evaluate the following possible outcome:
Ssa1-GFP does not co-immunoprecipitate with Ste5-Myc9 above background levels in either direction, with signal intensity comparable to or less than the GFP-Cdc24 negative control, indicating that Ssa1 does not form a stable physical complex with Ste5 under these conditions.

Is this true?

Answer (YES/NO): NO